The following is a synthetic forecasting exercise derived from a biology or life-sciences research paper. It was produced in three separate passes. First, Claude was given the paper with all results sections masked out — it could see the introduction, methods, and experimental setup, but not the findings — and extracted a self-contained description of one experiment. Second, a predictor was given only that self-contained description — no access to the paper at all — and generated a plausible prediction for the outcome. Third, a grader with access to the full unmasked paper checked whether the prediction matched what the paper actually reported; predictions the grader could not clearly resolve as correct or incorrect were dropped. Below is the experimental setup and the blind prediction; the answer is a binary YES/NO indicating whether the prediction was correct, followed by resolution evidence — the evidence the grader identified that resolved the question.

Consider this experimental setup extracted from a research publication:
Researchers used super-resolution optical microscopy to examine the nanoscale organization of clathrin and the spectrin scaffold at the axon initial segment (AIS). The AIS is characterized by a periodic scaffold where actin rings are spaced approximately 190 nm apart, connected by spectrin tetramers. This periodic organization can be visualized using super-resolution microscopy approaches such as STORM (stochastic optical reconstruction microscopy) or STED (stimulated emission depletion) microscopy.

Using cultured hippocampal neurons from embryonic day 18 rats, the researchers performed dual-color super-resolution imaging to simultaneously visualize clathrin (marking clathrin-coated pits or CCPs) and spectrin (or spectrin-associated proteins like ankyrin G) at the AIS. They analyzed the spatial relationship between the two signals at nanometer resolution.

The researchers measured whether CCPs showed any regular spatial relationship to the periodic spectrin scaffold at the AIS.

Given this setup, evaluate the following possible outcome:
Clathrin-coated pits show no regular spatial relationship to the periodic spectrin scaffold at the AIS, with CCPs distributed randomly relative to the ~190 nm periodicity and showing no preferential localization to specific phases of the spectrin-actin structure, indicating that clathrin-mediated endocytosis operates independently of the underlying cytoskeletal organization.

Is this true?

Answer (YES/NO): NO